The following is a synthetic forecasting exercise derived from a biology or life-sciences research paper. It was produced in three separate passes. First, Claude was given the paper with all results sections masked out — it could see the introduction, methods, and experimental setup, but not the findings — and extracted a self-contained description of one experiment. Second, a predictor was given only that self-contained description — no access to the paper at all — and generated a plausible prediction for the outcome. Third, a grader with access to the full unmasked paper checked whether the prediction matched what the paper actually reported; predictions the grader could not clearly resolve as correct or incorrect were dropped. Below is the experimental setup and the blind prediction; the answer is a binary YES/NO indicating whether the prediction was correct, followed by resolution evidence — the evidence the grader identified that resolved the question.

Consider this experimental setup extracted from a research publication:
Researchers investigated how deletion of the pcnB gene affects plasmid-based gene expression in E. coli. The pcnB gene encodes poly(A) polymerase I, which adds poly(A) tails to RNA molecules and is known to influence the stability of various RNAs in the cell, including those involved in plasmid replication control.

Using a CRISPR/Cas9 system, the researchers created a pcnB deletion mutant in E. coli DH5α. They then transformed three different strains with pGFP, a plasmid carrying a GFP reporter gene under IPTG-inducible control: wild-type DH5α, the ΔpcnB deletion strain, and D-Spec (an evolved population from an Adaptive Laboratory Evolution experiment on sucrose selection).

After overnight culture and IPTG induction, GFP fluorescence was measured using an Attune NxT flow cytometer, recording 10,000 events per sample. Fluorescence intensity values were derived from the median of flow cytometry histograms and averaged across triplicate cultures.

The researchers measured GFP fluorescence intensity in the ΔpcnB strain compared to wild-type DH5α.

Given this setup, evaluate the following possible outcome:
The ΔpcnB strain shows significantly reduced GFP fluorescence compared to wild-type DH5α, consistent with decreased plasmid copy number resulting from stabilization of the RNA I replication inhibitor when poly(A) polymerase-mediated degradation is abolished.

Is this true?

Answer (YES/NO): YES